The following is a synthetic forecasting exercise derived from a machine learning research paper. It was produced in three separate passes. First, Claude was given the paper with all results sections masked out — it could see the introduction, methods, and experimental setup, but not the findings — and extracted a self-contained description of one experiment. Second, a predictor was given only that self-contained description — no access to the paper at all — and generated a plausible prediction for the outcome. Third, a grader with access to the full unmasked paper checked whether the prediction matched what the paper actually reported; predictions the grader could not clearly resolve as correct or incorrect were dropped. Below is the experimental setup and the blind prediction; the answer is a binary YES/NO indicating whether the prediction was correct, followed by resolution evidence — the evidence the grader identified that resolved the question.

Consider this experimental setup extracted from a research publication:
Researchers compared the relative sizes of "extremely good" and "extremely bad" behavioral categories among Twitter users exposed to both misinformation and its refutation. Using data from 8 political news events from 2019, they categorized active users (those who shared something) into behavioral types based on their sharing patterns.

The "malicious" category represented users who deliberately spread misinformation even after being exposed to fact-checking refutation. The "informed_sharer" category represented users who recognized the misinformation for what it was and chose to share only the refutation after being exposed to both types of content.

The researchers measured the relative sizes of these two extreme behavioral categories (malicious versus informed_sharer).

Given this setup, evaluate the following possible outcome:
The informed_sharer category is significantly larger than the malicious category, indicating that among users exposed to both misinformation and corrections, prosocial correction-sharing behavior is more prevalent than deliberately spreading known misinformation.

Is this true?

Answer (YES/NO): NO